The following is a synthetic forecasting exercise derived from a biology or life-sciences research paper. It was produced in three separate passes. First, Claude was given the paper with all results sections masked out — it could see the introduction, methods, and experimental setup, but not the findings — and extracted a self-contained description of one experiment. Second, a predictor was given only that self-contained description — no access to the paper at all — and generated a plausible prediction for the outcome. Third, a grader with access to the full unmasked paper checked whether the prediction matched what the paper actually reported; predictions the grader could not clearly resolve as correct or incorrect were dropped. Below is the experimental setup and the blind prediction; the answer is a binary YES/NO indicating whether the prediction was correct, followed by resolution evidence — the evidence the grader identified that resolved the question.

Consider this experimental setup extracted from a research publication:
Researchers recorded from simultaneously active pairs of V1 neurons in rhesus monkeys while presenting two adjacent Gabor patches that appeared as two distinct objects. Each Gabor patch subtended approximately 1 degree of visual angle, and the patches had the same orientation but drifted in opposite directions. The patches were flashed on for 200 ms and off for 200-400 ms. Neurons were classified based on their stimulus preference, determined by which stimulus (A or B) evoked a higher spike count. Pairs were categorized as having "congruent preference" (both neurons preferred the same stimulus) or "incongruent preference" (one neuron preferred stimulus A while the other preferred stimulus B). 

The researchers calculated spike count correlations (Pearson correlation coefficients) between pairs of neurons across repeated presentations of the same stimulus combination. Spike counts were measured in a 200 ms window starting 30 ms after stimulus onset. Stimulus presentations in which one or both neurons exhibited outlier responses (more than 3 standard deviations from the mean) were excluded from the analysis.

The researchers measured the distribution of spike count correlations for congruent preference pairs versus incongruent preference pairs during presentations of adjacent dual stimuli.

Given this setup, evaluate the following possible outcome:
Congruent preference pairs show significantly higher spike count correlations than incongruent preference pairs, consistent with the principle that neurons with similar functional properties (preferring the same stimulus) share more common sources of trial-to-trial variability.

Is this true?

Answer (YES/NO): YES